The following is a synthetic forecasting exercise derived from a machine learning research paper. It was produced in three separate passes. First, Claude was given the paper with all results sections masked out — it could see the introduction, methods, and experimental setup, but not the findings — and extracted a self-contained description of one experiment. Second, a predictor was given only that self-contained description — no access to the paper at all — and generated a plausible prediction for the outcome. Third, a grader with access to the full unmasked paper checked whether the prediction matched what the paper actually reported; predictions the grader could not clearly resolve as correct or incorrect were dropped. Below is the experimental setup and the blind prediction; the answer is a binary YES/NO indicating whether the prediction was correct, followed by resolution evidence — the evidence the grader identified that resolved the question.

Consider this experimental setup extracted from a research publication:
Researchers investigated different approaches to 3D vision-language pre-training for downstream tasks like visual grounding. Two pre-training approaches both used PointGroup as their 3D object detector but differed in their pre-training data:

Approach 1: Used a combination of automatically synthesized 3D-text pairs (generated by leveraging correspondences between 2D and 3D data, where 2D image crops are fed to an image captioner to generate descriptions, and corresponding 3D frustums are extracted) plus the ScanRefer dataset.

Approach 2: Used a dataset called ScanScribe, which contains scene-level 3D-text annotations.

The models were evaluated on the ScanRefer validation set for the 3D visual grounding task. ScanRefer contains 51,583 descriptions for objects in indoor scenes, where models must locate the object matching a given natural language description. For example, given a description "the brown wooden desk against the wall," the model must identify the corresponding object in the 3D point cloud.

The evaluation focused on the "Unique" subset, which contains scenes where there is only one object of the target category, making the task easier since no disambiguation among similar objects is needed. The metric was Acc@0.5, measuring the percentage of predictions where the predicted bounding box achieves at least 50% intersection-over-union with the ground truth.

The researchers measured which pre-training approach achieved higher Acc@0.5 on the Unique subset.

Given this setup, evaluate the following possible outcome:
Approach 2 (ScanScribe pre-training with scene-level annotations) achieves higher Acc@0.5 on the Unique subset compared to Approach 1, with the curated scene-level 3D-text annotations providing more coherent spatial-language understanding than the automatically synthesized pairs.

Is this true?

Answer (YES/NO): NO